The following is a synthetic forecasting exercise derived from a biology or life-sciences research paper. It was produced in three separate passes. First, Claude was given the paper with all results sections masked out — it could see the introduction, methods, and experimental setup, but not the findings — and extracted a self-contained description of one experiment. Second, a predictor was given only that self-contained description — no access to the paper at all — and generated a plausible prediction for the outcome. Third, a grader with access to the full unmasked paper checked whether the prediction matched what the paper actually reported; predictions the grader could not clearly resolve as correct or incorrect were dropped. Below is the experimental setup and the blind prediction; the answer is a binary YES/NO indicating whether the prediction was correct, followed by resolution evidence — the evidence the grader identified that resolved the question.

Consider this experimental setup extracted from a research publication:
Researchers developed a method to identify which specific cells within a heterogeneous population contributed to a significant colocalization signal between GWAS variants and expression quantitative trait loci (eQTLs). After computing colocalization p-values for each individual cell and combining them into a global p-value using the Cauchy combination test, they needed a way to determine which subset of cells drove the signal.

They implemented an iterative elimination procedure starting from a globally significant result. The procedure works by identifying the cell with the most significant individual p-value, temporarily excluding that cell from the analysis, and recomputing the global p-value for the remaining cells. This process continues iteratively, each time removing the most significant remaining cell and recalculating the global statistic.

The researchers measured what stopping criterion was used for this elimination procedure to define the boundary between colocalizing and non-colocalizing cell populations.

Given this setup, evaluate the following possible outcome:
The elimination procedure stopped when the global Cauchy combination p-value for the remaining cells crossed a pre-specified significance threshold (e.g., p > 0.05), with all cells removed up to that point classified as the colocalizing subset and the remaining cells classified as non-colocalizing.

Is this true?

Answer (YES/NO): YES